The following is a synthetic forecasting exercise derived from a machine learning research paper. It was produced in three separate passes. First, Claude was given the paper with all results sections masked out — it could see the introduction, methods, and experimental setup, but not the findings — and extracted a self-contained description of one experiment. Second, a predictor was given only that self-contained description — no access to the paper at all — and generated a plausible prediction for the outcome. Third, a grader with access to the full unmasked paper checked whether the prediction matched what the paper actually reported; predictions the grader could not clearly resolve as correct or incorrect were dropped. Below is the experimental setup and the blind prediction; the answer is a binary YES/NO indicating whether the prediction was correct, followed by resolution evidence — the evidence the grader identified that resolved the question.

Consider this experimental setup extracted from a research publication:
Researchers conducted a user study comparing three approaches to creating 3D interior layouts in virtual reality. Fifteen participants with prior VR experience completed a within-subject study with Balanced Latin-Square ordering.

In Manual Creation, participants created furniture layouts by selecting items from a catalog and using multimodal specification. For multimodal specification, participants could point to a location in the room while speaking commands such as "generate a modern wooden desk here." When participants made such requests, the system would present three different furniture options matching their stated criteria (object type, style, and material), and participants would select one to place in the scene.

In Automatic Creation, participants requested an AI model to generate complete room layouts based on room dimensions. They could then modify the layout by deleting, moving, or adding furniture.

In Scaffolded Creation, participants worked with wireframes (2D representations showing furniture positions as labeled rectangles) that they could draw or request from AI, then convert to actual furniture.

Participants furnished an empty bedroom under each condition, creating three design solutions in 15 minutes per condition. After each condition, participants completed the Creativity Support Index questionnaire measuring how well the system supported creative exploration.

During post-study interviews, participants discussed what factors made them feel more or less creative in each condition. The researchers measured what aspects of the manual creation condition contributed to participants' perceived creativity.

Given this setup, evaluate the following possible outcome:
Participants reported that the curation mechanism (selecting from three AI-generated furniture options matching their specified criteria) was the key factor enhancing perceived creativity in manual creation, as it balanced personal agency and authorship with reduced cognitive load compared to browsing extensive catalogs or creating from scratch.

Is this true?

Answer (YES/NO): NO